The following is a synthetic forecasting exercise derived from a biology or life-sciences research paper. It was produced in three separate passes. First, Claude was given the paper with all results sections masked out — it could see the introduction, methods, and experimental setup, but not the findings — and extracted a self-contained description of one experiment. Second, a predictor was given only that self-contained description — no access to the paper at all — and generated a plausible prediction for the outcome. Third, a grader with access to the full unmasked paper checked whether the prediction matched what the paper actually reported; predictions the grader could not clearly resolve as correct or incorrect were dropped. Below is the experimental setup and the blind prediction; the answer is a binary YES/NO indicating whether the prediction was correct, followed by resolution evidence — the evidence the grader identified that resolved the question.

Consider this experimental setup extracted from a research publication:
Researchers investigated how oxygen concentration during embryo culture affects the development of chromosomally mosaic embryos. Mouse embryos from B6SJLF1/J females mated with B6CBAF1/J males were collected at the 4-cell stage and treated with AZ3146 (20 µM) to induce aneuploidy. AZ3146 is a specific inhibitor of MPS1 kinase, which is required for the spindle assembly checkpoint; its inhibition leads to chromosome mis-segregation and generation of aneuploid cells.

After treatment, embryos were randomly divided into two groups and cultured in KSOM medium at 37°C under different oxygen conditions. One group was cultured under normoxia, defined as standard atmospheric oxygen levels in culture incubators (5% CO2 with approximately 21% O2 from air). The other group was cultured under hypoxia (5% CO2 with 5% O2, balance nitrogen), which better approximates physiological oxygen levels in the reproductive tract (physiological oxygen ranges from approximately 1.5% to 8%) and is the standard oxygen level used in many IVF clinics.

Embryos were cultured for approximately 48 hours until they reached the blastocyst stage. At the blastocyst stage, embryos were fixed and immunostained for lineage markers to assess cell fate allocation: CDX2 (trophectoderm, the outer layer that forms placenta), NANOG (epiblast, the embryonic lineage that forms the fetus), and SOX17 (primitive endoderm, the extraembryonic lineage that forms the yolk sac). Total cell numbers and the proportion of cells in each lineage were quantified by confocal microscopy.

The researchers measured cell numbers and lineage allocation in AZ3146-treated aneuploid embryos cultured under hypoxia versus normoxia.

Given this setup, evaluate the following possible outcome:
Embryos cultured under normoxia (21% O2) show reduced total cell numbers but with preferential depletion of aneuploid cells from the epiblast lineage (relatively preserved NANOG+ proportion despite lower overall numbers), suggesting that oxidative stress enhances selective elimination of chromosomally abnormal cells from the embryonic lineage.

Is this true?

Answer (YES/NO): NO